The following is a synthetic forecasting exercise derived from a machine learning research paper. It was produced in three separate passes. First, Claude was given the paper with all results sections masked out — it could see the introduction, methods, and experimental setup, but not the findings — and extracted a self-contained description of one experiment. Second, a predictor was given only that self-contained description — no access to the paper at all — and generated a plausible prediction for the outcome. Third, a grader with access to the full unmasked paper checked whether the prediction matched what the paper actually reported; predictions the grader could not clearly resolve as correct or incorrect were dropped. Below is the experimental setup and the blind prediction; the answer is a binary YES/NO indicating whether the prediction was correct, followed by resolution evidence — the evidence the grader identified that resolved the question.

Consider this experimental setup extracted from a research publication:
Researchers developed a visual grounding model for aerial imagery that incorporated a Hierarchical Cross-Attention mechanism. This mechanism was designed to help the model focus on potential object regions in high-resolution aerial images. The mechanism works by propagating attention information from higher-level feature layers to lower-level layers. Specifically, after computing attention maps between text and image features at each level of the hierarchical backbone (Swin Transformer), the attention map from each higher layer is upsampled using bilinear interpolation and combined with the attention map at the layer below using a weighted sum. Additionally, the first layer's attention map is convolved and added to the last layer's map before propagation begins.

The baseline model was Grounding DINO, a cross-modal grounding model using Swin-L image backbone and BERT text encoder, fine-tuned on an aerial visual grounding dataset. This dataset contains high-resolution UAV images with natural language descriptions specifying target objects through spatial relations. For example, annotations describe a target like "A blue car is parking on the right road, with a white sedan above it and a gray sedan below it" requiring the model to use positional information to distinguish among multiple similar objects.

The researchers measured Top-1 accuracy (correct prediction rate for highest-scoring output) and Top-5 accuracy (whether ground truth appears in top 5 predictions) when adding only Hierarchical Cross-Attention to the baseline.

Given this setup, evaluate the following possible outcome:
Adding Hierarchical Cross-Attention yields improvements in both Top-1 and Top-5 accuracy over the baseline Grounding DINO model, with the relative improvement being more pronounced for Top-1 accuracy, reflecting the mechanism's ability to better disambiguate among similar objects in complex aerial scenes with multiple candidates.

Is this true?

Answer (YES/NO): NO